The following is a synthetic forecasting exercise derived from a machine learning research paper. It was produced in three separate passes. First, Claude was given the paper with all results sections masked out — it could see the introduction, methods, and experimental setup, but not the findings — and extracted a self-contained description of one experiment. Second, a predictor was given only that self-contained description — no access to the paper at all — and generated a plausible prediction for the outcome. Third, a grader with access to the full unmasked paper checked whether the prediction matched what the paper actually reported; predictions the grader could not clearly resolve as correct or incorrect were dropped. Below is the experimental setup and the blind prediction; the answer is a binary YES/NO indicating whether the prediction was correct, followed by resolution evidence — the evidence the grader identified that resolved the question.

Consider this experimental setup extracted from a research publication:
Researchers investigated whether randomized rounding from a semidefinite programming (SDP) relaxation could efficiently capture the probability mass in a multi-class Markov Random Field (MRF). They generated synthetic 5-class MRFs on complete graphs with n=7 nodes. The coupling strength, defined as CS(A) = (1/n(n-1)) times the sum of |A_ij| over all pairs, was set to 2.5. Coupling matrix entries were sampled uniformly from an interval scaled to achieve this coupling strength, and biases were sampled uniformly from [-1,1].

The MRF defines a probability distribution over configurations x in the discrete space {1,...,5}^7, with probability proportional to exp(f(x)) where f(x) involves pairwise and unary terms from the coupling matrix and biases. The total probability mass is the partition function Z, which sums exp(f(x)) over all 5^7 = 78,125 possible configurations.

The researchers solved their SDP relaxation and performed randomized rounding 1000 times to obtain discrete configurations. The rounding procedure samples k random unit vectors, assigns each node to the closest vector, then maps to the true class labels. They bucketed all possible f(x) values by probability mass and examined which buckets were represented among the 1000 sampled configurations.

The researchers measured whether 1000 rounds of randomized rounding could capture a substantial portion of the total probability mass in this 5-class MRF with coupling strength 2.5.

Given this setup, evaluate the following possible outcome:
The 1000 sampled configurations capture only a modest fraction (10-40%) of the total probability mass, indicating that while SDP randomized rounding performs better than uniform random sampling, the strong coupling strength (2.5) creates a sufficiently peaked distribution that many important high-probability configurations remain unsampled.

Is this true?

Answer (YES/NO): NO